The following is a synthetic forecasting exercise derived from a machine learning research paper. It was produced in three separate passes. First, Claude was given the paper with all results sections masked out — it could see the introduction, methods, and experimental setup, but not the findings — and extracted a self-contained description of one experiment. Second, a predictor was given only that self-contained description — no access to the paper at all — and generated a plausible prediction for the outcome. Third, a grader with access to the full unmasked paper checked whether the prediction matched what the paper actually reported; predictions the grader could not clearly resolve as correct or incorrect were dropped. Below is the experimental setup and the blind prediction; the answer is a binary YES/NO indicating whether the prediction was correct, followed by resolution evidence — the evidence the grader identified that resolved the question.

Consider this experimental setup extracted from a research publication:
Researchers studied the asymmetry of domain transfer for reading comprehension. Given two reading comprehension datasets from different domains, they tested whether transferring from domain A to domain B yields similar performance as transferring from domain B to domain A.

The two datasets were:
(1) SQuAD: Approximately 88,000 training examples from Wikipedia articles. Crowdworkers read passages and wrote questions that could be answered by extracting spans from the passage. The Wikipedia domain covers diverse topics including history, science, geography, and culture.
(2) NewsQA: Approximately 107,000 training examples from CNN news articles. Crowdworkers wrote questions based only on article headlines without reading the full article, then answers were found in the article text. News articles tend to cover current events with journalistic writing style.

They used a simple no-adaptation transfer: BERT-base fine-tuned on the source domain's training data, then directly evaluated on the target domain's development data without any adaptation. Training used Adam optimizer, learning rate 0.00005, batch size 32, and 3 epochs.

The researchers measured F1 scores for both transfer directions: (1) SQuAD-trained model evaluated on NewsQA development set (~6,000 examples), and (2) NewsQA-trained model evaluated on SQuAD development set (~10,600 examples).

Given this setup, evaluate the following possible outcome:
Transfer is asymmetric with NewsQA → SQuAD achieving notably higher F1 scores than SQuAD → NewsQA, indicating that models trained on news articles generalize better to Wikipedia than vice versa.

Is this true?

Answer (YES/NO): YES